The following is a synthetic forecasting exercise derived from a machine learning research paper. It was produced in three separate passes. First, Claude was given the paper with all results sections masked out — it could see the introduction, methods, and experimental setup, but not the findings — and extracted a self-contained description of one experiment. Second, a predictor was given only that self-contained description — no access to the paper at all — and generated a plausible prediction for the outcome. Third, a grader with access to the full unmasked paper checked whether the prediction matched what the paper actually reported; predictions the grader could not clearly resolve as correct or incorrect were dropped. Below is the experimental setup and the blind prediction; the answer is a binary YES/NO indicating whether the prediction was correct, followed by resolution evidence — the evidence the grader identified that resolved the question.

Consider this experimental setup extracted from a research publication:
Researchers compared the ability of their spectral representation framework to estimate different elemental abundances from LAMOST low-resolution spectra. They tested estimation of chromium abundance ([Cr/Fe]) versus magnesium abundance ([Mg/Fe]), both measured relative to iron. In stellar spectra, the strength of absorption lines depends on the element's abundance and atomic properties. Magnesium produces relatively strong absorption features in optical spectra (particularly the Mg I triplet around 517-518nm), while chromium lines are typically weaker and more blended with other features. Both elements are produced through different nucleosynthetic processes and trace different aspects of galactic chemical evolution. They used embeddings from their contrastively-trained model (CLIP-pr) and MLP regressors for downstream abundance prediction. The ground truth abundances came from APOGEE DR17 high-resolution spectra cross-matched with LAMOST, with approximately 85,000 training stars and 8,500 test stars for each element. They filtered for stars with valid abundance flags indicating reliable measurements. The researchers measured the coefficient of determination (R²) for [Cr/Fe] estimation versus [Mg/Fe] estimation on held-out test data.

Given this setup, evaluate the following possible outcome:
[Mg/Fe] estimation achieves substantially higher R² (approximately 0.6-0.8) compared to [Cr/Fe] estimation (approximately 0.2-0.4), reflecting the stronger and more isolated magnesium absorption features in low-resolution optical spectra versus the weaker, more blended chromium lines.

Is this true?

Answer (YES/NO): NO